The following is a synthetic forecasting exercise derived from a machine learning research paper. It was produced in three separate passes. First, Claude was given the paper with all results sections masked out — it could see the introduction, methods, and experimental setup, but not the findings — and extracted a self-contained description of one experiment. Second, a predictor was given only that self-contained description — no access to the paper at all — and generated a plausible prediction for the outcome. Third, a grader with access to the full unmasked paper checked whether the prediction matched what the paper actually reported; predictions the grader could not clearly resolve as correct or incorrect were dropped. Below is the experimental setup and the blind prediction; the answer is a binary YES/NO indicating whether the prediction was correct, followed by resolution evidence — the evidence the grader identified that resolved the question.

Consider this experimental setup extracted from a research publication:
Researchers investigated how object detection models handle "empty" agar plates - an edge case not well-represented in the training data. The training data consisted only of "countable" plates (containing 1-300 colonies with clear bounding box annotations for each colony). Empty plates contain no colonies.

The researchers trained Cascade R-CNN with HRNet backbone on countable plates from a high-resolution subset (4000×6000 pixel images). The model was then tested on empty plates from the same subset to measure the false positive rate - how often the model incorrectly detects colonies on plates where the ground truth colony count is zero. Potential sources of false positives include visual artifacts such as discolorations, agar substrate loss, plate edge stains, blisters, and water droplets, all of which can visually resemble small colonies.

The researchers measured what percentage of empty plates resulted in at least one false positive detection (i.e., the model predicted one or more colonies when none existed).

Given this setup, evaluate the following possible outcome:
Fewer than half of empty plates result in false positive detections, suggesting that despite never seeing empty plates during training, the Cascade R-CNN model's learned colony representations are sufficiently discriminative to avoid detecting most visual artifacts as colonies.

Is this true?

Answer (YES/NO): YES